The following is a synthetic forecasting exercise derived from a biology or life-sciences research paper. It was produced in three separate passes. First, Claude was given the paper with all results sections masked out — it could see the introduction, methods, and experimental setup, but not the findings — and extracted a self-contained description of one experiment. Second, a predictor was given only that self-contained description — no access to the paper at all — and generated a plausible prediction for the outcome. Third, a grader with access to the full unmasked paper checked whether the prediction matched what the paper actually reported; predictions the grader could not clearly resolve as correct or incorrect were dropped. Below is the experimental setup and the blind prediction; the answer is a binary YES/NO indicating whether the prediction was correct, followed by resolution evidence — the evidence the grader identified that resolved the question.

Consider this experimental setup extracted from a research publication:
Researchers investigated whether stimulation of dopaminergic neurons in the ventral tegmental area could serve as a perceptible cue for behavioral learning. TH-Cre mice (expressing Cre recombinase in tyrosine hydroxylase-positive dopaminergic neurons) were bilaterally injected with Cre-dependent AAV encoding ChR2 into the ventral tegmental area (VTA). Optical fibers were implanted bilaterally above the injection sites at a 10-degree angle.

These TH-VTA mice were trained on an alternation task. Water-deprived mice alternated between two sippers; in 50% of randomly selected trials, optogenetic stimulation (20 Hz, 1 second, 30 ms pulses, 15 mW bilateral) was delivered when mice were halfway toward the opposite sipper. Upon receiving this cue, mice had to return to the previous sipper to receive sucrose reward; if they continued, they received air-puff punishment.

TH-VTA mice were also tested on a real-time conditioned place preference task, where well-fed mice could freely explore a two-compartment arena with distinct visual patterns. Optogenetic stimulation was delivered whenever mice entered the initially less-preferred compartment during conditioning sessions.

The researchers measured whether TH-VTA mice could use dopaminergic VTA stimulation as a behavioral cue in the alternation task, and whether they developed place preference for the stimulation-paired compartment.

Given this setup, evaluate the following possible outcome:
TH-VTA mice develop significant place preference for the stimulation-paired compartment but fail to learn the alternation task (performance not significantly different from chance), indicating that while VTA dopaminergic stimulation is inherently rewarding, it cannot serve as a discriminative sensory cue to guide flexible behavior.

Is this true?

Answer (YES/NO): NO